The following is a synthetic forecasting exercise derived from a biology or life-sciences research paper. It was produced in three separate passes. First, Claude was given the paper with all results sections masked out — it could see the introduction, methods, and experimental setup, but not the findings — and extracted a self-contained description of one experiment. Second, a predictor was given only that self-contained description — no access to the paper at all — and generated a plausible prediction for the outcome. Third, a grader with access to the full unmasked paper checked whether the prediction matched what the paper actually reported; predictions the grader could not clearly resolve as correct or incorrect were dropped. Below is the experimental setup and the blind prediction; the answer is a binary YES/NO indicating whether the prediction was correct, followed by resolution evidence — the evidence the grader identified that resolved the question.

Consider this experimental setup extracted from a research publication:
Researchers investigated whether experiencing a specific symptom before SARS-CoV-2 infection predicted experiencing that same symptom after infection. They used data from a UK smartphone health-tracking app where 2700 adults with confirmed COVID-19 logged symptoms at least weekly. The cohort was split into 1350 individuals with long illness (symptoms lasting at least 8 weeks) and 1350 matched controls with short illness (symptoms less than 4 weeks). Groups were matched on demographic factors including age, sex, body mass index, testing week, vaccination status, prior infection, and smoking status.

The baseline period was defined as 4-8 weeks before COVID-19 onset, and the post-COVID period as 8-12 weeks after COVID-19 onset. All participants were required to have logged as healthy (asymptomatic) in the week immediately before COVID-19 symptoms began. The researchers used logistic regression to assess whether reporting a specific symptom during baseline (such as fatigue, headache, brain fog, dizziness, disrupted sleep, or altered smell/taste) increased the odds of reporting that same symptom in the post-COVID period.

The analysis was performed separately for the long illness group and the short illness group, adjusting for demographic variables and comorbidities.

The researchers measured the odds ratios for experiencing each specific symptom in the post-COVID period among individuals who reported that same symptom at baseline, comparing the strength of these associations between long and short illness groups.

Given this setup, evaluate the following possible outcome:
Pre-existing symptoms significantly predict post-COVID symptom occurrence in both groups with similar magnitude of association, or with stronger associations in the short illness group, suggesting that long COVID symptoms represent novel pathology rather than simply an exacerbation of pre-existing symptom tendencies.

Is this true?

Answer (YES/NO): NO